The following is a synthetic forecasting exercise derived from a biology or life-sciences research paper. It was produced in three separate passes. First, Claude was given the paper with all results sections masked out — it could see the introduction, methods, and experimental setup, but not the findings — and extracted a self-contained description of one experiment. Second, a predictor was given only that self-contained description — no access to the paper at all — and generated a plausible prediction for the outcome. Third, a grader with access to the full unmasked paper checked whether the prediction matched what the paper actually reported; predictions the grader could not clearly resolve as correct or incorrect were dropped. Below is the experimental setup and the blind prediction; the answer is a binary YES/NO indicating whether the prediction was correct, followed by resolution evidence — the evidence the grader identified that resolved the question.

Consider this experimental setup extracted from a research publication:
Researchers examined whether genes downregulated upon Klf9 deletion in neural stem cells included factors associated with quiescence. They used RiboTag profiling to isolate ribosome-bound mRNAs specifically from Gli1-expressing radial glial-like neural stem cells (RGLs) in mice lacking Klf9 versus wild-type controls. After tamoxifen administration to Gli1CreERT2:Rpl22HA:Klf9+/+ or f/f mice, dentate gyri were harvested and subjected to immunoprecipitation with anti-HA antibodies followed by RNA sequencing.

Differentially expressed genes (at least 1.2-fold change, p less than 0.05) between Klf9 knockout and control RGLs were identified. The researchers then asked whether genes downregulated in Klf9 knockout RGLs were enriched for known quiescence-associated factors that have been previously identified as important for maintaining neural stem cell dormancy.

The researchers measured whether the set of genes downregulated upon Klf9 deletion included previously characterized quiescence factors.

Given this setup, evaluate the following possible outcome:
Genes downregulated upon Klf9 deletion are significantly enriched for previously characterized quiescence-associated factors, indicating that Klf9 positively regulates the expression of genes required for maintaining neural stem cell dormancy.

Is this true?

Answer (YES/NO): YES